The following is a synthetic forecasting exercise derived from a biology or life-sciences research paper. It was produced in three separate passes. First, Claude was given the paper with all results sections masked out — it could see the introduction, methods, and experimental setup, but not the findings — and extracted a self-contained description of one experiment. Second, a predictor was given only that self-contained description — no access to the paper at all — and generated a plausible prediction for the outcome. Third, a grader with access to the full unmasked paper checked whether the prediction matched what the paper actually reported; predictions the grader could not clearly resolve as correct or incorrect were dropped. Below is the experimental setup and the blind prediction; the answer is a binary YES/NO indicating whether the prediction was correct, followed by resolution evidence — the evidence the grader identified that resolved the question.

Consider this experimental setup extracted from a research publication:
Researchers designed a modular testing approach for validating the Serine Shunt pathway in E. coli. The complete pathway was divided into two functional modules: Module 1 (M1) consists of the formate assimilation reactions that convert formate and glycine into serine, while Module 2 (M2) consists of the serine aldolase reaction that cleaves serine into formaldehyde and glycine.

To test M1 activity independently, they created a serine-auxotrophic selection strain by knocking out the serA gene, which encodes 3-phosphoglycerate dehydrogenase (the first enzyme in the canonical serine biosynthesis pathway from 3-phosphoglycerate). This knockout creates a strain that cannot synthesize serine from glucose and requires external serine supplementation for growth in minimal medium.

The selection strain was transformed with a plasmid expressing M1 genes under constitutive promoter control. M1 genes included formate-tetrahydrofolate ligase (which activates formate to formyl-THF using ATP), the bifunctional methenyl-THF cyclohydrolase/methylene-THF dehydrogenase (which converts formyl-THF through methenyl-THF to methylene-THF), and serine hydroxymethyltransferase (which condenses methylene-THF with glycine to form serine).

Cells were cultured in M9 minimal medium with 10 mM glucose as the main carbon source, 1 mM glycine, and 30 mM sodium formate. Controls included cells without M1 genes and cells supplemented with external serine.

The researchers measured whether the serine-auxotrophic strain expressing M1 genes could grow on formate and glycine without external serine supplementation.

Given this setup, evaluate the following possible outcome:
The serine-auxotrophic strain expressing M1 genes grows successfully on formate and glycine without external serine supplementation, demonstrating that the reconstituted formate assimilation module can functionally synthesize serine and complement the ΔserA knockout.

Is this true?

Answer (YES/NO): YES